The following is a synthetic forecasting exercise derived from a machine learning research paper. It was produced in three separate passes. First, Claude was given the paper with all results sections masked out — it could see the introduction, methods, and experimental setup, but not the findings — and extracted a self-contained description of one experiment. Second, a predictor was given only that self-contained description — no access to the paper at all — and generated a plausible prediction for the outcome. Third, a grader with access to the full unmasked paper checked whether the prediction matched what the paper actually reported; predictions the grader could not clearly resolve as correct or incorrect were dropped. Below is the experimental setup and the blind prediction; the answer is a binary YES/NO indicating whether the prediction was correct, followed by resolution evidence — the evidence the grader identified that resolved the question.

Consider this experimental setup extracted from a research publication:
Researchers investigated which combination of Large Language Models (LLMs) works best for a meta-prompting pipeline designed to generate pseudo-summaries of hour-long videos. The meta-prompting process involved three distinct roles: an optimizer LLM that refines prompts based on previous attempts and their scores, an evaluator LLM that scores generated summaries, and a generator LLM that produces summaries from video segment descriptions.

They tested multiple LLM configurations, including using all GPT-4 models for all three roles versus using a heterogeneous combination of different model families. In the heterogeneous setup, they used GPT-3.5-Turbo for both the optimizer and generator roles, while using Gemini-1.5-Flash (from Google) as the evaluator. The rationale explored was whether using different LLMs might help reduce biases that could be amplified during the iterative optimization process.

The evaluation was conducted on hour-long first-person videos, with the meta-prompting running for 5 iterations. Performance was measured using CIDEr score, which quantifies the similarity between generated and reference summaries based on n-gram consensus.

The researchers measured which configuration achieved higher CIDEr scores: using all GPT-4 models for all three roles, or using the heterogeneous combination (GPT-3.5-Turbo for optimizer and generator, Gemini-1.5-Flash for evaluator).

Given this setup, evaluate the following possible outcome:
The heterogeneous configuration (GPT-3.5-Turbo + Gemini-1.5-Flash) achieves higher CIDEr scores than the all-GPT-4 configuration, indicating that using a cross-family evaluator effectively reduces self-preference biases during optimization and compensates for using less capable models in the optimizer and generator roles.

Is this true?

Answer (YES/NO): YES